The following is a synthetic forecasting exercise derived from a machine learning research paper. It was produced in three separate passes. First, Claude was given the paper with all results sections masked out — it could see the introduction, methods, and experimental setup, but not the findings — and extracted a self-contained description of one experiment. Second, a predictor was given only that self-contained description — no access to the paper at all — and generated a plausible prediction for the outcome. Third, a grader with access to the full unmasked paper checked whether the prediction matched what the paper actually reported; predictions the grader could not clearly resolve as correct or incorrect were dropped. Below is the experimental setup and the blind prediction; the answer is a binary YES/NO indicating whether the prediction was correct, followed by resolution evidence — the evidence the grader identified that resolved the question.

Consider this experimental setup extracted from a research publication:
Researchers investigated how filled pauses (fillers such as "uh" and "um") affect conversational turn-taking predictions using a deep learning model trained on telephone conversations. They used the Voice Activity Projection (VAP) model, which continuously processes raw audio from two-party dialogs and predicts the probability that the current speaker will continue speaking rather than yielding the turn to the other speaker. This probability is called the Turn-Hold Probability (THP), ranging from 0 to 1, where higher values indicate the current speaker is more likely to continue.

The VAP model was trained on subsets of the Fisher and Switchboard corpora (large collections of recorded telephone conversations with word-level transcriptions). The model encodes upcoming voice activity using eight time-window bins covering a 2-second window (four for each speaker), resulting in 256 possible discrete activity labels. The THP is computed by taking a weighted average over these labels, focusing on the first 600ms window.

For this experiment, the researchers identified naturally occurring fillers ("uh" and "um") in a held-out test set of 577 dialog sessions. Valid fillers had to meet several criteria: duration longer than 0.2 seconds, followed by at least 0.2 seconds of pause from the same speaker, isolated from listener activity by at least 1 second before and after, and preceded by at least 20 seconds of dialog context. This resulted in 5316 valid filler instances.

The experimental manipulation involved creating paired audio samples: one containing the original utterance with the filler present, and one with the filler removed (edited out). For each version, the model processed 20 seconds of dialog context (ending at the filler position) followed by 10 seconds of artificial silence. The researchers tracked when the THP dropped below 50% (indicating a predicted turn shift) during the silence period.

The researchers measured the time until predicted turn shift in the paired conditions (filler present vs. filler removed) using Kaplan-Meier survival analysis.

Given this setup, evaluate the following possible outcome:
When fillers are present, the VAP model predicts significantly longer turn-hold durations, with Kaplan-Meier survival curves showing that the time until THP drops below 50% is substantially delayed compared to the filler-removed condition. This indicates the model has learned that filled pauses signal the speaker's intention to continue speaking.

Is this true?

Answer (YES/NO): NO